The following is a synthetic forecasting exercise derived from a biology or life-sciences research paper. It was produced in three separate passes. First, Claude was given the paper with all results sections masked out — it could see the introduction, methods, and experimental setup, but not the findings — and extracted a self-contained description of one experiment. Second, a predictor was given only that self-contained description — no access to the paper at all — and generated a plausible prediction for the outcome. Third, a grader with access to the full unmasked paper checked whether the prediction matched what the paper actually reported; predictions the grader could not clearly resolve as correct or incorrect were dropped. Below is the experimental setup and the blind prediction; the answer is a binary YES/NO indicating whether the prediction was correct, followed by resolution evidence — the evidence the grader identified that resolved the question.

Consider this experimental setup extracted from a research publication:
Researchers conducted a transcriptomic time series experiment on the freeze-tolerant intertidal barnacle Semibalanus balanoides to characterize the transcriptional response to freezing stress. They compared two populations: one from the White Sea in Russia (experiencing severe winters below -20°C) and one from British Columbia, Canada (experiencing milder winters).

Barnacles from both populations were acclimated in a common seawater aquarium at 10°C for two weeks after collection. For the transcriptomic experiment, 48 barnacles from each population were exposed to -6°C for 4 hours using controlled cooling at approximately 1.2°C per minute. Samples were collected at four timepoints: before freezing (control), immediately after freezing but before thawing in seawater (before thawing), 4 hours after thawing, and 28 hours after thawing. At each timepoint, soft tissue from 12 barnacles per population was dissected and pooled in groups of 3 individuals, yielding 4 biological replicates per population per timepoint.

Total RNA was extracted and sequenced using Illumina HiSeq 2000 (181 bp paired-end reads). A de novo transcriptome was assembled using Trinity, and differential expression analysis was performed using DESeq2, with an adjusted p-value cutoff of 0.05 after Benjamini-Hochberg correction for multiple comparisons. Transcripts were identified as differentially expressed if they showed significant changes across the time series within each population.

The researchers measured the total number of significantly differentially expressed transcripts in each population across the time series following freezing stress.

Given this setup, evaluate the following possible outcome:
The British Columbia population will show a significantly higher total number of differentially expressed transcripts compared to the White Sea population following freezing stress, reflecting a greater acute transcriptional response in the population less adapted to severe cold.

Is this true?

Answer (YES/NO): YES